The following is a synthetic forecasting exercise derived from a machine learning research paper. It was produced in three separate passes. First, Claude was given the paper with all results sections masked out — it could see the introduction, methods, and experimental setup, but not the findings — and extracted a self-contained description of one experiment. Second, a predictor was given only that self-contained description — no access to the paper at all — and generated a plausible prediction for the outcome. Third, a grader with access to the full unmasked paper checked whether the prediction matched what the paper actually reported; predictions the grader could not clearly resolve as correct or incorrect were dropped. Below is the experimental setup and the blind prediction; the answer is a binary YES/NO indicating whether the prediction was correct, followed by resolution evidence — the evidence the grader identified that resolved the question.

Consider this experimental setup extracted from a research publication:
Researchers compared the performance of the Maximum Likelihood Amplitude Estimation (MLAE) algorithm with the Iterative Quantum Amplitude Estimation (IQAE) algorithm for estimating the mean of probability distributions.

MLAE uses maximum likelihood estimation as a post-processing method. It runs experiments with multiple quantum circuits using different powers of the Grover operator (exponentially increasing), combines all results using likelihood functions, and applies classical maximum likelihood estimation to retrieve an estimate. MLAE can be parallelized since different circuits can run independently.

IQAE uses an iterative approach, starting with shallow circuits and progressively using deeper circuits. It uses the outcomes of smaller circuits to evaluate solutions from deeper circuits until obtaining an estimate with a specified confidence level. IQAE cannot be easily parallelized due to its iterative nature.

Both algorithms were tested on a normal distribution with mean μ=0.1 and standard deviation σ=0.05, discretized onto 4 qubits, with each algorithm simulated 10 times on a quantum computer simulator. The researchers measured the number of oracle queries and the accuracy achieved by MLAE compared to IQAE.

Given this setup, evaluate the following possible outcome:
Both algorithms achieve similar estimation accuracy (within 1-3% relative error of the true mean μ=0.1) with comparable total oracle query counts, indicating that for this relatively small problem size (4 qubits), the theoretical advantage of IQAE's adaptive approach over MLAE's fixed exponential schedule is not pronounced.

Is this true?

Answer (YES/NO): NO